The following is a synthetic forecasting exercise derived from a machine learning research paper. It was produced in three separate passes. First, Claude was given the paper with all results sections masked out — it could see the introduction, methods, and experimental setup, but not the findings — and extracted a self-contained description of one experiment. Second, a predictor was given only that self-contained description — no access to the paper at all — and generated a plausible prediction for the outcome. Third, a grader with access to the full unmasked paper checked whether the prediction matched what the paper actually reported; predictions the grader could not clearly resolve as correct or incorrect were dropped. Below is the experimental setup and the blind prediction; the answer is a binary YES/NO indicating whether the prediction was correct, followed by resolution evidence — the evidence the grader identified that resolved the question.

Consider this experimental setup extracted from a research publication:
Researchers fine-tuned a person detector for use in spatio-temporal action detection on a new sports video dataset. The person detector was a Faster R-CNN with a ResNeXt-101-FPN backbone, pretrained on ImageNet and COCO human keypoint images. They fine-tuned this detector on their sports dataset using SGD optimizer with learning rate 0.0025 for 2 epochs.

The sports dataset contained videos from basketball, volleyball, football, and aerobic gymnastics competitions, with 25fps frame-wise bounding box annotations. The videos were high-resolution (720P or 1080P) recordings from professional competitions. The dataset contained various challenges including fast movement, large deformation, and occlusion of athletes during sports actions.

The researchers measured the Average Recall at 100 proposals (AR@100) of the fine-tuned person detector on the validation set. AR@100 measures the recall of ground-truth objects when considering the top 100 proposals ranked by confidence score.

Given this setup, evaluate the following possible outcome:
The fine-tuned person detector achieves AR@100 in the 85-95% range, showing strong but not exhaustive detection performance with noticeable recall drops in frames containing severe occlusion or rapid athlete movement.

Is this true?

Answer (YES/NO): NO